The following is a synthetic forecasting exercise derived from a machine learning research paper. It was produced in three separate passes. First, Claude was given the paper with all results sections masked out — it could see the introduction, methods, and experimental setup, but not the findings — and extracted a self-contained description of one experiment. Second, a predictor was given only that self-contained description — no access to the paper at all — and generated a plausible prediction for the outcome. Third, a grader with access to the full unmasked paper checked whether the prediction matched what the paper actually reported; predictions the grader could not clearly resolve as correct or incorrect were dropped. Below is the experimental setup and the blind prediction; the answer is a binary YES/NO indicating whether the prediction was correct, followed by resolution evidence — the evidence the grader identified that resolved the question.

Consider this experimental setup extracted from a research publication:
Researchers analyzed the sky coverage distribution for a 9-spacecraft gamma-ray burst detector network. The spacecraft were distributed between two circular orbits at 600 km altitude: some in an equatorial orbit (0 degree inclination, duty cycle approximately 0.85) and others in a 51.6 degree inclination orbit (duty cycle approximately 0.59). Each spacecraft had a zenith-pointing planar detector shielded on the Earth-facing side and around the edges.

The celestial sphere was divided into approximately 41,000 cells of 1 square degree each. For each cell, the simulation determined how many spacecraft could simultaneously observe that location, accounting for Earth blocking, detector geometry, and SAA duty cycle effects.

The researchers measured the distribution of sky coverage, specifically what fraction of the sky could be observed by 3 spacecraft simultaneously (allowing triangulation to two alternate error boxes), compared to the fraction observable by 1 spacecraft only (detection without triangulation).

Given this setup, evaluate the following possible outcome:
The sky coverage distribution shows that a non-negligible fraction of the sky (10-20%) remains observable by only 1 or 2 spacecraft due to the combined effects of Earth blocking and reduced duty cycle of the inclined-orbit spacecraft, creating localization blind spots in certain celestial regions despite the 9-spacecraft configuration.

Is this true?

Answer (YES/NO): NO